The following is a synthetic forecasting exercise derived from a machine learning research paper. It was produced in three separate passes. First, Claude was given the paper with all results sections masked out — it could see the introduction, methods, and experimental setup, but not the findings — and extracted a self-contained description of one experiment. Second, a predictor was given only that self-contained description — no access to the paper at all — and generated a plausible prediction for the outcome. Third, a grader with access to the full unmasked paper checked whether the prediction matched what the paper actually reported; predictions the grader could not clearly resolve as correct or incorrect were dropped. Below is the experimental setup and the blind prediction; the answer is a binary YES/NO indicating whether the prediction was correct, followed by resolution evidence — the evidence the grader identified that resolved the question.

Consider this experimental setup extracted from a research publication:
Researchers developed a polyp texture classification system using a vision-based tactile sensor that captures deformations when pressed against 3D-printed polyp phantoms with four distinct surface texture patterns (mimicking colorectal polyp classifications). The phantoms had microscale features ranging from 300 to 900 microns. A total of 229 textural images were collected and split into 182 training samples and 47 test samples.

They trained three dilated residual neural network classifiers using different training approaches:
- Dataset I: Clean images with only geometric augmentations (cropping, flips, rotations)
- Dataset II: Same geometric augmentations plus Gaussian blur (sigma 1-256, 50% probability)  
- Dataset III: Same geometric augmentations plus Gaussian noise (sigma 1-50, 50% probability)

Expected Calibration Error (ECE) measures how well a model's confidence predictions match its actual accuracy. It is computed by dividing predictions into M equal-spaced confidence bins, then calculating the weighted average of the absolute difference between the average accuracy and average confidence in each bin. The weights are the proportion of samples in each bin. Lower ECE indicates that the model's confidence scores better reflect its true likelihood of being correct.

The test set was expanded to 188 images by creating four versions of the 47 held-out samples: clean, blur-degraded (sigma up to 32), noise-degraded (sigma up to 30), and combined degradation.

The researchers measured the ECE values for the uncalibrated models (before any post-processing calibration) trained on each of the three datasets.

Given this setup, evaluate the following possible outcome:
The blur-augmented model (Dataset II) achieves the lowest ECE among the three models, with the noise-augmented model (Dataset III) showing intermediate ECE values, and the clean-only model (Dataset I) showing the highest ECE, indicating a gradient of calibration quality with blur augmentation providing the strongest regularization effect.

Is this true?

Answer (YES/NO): NO